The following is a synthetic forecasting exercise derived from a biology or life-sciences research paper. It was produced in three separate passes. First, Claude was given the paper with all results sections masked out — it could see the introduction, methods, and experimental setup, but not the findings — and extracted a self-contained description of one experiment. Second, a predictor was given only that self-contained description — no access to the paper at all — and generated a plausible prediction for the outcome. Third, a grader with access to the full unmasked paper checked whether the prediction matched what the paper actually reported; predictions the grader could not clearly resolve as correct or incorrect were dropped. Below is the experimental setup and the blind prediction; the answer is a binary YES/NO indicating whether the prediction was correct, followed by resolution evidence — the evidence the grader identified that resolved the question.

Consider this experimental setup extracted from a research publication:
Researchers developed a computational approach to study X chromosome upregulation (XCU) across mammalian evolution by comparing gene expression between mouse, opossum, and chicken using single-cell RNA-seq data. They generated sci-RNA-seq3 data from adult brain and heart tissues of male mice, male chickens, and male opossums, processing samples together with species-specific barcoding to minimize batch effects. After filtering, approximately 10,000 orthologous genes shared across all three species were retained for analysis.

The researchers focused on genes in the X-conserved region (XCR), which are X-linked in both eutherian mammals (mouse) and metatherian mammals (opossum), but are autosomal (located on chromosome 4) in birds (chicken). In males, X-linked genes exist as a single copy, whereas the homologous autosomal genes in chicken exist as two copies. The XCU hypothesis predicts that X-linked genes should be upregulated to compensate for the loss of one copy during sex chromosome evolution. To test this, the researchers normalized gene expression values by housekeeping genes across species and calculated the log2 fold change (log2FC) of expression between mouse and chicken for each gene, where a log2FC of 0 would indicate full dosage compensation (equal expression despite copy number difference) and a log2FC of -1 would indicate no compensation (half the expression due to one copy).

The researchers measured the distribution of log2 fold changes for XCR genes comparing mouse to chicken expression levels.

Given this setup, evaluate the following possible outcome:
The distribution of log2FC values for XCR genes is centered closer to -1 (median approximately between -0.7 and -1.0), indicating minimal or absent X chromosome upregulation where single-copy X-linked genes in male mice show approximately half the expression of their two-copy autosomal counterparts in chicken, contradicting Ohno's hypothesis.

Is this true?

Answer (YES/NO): NO